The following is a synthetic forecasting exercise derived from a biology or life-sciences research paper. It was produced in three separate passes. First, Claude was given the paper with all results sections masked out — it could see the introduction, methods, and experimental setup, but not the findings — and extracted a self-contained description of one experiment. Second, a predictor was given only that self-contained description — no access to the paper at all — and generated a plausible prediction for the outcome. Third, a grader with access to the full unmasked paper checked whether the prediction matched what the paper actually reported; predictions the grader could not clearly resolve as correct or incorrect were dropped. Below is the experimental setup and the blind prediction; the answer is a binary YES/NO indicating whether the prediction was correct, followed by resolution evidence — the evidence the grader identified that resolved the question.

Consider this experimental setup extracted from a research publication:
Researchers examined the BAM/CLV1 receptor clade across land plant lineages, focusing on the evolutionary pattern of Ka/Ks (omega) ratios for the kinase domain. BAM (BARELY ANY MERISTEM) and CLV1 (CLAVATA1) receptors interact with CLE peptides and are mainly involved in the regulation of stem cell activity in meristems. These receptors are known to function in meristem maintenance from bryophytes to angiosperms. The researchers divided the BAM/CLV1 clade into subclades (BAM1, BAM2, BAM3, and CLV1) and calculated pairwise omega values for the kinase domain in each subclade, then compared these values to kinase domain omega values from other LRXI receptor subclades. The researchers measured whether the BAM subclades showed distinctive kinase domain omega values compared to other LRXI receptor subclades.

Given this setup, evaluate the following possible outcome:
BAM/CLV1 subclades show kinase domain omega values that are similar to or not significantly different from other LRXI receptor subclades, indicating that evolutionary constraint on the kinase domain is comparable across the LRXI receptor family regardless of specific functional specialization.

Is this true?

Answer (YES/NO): NO